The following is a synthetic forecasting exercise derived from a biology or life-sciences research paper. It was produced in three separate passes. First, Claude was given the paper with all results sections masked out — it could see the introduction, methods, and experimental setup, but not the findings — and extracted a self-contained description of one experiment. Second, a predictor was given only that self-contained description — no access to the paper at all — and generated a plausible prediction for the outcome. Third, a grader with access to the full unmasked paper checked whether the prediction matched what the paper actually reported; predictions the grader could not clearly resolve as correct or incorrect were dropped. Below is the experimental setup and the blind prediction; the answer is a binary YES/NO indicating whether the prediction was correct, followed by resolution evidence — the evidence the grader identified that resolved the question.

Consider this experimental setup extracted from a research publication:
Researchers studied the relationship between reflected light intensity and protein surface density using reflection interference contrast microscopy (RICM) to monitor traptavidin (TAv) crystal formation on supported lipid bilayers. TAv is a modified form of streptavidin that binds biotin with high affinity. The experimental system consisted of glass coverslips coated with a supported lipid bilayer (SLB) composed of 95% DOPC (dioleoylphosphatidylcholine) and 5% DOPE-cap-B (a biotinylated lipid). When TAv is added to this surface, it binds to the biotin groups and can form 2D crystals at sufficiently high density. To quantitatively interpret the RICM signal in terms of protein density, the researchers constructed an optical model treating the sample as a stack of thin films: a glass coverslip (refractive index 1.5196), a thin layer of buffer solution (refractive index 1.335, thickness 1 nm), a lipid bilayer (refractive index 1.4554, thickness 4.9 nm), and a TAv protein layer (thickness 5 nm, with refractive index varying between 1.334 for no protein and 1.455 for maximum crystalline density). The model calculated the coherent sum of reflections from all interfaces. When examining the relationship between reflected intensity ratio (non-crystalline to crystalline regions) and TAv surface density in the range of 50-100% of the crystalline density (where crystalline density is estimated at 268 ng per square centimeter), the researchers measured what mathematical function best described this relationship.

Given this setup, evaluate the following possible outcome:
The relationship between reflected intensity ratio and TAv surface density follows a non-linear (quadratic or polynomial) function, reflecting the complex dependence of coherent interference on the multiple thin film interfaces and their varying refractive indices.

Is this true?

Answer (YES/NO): YES